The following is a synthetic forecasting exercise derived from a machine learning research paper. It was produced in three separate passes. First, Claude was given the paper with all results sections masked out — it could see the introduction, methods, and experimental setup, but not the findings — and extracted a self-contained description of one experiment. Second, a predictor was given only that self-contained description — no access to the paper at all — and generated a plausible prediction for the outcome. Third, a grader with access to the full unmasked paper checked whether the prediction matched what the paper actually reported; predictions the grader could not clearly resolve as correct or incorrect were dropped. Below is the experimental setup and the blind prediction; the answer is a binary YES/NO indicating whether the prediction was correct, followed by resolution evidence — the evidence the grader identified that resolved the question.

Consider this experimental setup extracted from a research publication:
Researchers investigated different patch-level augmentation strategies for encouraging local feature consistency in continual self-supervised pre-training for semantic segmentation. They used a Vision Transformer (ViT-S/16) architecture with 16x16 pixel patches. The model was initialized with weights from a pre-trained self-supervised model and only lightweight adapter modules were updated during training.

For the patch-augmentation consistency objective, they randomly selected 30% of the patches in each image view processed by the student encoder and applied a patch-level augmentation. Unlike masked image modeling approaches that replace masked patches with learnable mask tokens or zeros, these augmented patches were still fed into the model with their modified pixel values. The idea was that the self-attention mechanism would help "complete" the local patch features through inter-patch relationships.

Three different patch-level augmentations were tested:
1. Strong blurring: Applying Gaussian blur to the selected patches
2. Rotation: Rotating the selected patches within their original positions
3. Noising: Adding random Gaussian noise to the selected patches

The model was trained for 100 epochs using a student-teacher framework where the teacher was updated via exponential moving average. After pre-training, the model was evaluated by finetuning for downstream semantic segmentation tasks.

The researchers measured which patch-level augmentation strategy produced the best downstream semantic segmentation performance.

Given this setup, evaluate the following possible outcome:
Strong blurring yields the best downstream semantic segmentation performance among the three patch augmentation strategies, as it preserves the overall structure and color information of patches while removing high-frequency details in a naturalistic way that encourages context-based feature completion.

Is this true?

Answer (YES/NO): YES